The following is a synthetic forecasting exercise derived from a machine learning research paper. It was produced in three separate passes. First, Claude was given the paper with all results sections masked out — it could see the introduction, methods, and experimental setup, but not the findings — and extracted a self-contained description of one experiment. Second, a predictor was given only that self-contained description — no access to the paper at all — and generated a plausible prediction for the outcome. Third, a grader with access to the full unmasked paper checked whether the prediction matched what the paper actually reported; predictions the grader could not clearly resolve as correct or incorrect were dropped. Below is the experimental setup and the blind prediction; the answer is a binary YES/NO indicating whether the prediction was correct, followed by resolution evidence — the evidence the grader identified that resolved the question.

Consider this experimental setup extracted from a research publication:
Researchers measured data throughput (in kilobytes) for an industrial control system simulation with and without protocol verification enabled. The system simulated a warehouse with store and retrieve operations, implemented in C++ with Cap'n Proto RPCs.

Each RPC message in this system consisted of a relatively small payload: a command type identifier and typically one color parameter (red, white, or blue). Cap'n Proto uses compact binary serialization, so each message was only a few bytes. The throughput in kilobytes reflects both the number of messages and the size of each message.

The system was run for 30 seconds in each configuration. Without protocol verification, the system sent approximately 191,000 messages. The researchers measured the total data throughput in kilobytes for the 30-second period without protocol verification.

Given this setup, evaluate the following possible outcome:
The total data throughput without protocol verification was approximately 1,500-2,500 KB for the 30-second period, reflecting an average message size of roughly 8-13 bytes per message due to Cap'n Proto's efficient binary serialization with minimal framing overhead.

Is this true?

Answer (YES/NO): NO